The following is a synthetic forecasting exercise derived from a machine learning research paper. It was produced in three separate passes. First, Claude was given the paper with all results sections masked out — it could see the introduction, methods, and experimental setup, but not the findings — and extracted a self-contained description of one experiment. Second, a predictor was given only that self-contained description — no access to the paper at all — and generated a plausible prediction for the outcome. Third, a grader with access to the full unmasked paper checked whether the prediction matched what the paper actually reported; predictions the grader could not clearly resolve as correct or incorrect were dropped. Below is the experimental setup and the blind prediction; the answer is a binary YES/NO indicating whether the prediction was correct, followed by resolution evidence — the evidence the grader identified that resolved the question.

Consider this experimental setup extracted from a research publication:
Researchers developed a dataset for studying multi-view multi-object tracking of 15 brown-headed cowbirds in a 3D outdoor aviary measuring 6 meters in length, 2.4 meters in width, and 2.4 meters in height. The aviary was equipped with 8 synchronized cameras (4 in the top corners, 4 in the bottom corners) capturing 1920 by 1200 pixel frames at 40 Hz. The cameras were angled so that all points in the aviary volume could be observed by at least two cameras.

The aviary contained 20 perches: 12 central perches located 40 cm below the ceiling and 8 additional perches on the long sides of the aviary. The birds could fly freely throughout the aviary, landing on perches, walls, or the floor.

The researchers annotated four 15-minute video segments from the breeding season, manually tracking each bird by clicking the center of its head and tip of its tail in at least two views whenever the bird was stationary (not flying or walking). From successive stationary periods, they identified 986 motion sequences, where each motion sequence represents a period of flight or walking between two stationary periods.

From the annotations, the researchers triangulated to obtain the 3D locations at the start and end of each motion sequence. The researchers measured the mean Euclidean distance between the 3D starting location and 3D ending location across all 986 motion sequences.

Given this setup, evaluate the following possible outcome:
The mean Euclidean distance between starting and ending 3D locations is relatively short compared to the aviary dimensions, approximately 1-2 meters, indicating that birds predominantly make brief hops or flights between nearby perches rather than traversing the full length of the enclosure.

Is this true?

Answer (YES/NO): YES